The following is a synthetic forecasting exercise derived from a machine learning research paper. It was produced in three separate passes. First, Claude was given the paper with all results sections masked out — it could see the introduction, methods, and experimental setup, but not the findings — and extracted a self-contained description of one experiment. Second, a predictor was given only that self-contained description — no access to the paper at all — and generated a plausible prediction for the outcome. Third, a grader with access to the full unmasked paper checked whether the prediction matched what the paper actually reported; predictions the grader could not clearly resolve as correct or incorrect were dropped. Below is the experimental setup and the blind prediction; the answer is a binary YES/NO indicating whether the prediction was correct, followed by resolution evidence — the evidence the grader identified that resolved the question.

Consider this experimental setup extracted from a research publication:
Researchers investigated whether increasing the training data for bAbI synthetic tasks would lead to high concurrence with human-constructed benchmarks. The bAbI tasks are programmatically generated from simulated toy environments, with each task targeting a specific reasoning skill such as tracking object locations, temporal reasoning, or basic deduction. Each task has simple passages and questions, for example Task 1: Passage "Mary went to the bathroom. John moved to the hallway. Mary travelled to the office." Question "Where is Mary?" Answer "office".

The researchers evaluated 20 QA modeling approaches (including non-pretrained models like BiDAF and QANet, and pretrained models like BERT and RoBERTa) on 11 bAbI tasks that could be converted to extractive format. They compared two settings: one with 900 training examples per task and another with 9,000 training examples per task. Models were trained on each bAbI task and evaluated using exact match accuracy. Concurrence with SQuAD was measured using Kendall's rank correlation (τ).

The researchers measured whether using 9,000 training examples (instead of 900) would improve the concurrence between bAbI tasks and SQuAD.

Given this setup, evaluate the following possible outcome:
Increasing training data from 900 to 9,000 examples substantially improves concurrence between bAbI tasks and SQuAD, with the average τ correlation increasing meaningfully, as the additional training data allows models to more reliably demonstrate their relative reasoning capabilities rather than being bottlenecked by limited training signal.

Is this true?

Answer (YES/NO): NO